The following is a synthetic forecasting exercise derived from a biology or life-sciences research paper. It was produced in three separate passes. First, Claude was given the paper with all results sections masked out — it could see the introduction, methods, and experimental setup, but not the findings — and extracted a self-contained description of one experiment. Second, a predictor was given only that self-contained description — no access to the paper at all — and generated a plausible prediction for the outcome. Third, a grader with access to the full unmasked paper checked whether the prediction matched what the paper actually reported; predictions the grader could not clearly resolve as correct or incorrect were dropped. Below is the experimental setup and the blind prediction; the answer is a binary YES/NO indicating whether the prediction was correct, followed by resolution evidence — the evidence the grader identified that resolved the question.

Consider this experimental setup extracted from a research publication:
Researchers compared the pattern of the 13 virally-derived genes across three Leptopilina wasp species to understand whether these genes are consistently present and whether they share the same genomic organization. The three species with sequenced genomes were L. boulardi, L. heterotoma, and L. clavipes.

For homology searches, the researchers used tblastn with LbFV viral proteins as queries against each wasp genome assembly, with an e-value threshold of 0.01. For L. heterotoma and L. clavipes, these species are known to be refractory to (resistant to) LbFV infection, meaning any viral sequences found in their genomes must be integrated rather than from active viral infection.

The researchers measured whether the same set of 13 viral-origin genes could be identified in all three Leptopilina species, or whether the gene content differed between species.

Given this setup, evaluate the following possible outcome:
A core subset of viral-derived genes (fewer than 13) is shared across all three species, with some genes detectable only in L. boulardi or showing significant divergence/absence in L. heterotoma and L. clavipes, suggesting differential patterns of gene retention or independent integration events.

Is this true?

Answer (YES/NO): NO